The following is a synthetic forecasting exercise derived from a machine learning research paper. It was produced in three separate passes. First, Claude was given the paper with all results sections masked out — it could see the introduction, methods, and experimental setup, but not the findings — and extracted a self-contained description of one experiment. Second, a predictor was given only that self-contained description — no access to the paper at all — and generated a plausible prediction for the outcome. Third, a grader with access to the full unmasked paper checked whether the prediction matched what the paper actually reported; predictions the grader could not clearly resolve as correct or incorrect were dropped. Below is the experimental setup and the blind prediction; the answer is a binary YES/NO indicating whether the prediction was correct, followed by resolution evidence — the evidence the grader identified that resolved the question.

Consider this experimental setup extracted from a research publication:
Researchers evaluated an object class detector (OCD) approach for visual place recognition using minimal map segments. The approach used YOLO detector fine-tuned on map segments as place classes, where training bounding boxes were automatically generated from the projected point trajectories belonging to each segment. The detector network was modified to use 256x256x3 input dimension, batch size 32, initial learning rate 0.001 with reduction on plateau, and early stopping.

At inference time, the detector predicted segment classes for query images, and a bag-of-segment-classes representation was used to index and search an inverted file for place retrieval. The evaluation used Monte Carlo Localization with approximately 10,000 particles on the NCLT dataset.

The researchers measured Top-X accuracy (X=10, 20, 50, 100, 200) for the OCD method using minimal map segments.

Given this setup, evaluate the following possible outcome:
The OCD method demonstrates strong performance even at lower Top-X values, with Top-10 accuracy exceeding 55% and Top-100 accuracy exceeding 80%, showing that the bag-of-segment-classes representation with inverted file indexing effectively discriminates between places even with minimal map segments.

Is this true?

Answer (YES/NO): NO